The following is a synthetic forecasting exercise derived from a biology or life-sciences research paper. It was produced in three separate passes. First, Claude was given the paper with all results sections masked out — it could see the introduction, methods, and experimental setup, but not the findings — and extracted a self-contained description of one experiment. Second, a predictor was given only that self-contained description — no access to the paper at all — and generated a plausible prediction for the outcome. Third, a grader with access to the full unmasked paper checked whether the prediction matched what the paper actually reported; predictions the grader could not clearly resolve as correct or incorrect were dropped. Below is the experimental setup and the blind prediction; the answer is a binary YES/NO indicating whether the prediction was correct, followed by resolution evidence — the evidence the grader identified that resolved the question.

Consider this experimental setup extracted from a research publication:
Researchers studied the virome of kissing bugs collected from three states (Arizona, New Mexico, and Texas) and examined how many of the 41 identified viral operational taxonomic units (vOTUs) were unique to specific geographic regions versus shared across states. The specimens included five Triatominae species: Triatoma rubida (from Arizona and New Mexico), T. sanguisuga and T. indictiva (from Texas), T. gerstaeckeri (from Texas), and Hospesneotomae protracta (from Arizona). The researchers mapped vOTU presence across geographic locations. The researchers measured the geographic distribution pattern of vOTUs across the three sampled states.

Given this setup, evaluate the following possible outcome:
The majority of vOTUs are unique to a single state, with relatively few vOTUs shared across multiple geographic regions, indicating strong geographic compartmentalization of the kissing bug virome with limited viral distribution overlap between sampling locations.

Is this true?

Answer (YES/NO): YES